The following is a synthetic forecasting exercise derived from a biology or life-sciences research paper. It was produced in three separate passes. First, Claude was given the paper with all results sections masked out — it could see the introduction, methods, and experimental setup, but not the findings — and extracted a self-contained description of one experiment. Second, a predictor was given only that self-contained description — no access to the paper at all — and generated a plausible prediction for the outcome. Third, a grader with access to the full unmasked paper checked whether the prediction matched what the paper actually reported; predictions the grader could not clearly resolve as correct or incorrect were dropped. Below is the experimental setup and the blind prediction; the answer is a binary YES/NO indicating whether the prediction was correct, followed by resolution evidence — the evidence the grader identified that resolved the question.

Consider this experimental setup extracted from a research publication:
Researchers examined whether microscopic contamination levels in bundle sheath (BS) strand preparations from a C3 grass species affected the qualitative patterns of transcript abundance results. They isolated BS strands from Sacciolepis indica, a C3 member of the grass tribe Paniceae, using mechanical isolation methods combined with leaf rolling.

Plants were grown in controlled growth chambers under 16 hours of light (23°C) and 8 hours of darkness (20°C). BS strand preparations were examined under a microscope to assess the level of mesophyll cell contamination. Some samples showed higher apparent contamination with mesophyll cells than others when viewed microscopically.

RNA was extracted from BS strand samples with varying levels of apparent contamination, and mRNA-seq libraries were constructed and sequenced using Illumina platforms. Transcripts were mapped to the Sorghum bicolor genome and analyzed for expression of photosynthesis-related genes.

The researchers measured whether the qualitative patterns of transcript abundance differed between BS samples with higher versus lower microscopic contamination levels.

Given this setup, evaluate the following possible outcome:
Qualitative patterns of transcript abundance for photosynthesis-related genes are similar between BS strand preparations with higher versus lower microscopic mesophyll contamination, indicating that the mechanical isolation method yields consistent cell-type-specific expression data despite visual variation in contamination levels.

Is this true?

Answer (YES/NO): YES